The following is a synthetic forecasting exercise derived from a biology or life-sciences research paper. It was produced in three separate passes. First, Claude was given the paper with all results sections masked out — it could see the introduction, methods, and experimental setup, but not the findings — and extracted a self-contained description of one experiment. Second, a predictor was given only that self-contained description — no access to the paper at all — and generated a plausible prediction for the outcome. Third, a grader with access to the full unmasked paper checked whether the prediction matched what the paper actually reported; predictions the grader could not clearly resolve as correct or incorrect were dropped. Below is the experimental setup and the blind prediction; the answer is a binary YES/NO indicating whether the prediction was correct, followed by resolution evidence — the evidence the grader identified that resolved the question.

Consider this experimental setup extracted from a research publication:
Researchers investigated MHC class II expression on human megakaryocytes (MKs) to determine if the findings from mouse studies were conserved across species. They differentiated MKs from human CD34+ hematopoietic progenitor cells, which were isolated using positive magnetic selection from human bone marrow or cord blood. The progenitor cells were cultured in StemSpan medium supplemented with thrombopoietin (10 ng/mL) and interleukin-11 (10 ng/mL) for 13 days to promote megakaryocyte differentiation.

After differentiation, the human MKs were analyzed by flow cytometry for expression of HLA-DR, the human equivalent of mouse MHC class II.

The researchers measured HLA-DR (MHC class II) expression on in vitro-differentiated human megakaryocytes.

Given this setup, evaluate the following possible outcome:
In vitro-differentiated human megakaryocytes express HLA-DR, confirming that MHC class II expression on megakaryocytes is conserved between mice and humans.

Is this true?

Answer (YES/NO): YES